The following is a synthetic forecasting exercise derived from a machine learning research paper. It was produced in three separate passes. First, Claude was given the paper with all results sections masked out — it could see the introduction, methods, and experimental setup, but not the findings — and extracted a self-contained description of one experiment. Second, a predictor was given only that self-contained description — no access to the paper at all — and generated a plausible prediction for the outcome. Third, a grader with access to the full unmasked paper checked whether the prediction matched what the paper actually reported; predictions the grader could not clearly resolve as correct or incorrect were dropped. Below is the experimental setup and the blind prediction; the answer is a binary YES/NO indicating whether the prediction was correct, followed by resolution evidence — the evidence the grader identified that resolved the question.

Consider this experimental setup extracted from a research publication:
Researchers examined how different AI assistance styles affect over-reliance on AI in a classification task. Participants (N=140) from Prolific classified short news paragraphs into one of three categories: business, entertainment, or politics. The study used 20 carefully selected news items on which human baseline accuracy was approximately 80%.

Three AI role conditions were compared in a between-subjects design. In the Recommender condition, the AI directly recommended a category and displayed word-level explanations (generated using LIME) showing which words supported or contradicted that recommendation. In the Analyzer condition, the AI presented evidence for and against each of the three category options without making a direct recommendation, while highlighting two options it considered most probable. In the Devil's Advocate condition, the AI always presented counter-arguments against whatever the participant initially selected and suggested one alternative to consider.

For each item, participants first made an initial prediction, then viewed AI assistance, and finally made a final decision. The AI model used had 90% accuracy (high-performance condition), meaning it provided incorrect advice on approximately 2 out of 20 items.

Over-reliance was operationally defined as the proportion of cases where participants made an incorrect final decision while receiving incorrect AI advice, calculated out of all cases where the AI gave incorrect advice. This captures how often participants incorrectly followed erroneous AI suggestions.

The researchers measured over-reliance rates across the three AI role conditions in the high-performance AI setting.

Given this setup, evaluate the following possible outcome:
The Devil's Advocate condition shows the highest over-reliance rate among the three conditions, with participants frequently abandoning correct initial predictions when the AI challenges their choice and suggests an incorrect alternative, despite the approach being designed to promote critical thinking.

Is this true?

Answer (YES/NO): NO